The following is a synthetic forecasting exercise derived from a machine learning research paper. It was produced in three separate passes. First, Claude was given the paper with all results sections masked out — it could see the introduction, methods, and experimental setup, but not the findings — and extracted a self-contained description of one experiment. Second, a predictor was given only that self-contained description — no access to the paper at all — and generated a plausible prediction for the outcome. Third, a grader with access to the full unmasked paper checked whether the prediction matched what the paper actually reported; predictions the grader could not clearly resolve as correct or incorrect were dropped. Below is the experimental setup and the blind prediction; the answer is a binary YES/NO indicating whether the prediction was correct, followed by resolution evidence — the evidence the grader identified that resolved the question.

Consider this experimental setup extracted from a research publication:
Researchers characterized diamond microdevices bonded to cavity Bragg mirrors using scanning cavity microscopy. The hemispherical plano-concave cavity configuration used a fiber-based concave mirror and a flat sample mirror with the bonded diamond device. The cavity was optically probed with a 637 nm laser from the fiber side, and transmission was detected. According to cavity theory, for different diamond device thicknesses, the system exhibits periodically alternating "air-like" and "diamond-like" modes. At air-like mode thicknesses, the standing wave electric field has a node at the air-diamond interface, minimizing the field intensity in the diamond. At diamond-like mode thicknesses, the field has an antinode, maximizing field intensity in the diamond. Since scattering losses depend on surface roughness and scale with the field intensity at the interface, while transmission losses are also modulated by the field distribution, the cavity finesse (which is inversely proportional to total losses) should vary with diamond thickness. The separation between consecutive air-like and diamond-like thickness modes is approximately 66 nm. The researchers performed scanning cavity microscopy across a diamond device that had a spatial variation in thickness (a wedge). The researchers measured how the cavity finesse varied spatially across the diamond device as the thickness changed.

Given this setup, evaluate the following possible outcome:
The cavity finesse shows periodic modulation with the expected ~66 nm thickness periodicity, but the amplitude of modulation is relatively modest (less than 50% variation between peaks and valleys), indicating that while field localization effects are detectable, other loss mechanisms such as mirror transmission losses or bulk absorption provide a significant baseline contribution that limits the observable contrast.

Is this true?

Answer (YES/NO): NO